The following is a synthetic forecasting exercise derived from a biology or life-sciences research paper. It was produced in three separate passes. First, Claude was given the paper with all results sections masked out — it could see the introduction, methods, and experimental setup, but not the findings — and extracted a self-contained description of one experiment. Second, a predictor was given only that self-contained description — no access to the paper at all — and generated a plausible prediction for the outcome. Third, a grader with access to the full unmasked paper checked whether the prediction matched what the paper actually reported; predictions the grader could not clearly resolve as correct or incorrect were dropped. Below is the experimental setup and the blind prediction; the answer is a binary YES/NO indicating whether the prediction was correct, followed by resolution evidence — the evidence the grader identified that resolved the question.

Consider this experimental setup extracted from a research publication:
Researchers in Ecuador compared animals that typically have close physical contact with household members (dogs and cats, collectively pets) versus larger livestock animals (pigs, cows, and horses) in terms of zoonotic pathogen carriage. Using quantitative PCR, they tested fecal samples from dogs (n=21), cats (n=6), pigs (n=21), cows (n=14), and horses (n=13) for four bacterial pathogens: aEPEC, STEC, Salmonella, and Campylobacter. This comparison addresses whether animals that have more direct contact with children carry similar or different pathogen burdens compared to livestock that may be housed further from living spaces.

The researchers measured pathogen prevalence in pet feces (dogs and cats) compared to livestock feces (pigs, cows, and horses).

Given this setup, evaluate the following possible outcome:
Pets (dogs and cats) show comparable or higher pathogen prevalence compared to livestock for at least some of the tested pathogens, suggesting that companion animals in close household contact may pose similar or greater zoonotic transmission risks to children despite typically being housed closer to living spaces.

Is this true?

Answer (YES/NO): YES